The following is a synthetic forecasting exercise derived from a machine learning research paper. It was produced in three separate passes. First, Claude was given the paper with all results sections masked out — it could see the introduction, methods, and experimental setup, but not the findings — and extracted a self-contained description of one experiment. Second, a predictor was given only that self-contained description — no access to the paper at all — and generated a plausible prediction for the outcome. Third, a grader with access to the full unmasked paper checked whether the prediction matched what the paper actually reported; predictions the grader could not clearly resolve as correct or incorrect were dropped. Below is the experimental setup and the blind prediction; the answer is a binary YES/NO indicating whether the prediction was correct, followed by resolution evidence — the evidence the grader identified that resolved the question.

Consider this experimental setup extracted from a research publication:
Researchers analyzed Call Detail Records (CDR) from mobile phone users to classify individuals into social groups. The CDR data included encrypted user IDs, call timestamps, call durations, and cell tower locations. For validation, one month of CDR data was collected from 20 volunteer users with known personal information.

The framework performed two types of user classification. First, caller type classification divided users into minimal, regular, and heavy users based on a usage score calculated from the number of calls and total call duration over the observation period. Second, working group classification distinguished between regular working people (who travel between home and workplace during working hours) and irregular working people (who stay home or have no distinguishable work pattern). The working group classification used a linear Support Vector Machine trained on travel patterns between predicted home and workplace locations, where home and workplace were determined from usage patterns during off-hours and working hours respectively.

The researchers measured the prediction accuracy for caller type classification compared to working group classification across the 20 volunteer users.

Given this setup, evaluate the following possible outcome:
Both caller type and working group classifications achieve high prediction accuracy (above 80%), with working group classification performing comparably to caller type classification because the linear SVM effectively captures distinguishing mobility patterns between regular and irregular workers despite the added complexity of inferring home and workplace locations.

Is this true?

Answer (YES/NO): NO